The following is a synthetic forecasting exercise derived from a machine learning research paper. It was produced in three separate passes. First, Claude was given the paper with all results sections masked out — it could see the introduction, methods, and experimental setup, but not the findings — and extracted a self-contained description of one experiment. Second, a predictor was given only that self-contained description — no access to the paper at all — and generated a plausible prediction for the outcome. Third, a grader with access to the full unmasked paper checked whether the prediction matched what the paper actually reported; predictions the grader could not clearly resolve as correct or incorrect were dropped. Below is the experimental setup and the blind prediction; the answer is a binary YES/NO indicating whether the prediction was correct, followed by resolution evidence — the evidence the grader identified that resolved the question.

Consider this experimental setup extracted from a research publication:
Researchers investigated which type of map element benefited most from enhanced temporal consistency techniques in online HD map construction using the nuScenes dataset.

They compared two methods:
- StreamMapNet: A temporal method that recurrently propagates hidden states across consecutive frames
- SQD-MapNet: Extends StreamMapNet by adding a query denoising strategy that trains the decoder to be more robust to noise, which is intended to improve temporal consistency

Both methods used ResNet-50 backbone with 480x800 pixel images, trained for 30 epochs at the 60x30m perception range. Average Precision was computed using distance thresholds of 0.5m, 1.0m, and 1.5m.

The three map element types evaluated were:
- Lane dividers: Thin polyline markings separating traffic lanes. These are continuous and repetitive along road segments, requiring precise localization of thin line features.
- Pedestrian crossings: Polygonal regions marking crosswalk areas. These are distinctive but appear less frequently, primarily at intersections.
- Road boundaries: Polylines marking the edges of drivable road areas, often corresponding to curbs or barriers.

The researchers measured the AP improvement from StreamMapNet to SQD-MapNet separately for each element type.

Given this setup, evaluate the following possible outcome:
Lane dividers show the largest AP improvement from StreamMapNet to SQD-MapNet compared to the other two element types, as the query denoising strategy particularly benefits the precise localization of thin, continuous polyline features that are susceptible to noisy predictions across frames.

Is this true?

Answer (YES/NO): NO